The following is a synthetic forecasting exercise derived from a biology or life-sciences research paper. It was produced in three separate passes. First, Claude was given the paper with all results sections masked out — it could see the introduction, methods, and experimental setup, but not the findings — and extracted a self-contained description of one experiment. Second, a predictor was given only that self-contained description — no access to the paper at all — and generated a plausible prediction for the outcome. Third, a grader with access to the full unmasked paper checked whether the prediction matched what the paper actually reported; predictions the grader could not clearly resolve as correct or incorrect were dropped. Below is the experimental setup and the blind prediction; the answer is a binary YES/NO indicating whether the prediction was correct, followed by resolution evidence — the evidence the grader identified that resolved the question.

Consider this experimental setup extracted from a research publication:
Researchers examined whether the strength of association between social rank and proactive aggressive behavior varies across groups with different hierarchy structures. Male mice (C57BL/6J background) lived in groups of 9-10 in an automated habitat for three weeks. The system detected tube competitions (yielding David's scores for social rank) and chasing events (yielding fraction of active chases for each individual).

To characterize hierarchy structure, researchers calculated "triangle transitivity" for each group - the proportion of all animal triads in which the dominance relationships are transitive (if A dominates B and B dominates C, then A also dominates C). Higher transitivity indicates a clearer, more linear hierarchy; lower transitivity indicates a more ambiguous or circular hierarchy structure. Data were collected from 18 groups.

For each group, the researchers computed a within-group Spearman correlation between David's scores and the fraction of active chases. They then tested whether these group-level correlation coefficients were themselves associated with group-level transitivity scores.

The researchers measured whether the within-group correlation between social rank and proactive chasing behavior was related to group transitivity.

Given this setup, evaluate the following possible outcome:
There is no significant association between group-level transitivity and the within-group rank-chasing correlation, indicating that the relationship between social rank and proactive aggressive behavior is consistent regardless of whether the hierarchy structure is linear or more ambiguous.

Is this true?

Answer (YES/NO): NO